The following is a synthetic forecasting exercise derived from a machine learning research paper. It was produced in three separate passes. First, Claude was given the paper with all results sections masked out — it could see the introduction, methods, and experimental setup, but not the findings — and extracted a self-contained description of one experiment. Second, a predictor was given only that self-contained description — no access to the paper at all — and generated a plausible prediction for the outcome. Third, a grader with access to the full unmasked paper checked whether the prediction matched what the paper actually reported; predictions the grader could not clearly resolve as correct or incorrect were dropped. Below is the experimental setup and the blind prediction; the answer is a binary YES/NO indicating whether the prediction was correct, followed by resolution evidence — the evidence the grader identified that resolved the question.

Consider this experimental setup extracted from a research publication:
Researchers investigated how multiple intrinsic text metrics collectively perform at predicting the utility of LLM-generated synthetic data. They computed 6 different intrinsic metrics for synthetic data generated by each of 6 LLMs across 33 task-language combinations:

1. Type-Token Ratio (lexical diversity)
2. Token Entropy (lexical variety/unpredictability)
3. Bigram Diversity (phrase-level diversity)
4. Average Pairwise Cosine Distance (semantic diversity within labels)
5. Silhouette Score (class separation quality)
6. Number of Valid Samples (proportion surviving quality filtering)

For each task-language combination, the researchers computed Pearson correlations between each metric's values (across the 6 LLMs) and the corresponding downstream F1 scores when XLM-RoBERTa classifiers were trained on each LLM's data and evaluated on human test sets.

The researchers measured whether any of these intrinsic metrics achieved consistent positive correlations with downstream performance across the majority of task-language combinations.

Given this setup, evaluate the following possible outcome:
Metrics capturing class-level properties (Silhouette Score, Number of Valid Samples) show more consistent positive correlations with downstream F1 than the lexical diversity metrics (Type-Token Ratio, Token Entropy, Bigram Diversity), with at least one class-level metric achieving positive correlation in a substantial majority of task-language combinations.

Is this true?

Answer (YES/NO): NO